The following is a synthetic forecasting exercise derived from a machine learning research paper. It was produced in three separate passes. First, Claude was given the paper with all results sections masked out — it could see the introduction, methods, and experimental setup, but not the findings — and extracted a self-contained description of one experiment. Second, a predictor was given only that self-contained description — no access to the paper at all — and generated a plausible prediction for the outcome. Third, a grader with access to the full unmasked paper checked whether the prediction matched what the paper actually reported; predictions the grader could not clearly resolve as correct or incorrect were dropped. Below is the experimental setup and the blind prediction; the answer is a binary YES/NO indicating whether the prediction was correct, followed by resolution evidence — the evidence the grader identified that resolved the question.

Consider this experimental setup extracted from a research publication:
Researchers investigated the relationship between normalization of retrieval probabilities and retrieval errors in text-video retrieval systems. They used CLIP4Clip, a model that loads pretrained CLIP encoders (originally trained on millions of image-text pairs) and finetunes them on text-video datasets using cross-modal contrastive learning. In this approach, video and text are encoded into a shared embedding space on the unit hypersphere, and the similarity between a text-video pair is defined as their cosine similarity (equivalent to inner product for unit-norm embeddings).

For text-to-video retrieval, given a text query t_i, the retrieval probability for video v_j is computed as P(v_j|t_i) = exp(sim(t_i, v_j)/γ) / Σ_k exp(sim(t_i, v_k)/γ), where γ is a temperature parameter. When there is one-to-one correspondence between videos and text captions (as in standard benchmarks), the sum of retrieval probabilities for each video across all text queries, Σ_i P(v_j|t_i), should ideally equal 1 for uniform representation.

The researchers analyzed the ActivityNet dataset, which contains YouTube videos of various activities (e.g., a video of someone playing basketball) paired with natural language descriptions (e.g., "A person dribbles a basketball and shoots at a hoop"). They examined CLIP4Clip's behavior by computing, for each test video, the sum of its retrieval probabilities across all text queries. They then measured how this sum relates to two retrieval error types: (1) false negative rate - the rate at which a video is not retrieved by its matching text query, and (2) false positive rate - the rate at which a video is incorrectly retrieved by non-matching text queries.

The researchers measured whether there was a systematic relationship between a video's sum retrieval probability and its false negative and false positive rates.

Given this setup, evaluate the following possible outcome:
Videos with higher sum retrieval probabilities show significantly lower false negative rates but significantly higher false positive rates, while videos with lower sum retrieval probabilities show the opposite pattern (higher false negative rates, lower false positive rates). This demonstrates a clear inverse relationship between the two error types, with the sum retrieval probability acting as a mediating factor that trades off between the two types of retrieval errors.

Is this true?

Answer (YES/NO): YES